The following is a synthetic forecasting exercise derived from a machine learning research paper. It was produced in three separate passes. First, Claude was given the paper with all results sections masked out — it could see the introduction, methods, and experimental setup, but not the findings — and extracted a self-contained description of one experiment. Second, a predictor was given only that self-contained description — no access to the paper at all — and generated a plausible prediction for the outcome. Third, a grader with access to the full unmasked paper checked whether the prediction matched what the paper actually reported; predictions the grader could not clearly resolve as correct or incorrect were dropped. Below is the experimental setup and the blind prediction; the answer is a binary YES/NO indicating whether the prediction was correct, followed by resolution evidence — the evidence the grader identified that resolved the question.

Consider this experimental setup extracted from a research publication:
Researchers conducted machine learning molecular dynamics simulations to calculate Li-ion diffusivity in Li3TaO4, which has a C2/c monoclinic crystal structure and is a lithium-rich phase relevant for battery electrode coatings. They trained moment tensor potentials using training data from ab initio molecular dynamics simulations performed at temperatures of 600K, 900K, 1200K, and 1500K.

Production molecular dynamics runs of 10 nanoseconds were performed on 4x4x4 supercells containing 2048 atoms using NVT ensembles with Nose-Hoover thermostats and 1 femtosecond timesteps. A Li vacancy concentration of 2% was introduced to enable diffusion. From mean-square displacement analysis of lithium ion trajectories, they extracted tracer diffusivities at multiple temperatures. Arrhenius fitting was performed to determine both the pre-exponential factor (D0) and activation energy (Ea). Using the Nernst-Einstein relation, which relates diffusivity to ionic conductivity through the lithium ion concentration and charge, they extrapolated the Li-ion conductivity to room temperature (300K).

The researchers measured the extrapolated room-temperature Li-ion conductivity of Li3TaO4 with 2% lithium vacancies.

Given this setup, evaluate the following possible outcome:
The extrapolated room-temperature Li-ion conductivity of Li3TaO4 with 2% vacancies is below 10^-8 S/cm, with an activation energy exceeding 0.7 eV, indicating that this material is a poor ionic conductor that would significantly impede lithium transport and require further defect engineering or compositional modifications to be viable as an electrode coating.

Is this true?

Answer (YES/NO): NO